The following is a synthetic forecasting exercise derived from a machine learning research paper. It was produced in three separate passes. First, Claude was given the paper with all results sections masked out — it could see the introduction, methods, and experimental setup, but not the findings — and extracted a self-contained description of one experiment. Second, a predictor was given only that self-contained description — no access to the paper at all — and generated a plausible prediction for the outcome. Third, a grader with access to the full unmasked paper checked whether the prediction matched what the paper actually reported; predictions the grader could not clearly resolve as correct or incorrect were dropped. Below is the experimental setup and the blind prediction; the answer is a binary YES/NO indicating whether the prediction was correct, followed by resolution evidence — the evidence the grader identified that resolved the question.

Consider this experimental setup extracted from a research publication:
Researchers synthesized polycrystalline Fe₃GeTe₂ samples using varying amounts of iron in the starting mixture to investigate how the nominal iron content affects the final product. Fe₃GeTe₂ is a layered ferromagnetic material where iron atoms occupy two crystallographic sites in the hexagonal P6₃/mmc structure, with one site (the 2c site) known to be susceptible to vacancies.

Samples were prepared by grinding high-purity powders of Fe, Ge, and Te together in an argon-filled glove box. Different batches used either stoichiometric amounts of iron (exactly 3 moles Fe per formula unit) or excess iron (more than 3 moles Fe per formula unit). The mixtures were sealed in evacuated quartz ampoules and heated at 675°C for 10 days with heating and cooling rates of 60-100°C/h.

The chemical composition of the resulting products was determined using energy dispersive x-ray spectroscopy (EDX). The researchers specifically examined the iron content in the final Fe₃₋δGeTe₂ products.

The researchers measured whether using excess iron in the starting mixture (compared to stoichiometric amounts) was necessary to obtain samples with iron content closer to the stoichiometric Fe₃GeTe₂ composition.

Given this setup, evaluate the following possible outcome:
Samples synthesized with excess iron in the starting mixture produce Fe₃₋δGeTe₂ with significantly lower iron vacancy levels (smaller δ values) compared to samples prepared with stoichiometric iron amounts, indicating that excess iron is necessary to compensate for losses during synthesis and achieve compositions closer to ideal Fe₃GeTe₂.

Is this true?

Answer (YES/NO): YES